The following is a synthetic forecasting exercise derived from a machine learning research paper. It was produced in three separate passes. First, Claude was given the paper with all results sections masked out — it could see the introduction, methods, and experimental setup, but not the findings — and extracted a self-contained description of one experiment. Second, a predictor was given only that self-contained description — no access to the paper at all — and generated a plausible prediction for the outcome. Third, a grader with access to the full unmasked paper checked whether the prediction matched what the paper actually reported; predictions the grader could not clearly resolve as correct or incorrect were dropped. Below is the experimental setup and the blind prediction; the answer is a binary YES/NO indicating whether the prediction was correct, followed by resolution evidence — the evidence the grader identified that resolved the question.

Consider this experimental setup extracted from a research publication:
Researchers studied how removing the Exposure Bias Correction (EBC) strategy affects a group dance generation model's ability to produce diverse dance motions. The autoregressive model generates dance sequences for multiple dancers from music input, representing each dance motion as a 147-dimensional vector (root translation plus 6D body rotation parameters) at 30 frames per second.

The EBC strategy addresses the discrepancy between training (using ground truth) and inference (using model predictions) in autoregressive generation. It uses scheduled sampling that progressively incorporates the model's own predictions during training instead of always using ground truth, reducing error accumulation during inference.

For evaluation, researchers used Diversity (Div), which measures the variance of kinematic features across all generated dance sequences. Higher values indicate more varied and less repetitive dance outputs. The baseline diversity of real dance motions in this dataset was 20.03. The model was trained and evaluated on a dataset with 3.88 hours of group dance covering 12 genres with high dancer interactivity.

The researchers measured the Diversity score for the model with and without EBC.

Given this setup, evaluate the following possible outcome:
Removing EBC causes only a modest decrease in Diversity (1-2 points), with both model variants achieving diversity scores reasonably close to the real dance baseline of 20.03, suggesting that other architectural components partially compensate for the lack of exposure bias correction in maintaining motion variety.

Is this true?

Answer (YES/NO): NO